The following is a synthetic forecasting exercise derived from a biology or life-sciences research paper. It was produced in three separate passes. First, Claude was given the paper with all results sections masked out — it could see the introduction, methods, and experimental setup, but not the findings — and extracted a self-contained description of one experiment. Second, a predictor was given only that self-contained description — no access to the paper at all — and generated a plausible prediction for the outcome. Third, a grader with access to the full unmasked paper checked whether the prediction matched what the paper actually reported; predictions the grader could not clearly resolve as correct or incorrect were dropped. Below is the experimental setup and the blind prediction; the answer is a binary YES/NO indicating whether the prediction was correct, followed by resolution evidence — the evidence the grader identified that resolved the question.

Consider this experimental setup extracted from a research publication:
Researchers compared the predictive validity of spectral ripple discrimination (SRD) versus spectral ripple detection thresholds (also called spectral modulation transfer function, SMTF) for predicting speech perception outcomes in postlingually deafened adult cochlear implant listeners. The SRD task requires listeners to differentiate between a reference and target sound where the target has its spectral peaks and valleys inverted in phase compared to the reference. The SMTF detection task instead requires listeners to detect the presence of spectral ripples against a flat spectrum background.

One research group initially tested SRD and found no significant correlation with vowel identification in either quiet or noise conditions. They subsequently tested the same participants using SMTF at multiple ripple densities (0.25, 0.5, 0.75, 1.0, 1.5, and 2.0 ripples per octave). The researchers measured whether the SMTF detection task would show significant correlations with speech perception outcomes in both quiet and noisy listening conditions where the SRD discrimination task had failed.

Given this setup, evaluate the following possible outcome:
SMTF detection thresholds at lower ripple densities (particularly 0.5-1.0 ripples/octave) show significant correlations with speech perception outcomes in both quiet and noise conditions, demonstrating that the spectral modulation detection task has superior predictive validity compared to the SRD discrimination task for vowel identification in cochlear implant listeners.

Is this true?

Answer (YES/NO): YES